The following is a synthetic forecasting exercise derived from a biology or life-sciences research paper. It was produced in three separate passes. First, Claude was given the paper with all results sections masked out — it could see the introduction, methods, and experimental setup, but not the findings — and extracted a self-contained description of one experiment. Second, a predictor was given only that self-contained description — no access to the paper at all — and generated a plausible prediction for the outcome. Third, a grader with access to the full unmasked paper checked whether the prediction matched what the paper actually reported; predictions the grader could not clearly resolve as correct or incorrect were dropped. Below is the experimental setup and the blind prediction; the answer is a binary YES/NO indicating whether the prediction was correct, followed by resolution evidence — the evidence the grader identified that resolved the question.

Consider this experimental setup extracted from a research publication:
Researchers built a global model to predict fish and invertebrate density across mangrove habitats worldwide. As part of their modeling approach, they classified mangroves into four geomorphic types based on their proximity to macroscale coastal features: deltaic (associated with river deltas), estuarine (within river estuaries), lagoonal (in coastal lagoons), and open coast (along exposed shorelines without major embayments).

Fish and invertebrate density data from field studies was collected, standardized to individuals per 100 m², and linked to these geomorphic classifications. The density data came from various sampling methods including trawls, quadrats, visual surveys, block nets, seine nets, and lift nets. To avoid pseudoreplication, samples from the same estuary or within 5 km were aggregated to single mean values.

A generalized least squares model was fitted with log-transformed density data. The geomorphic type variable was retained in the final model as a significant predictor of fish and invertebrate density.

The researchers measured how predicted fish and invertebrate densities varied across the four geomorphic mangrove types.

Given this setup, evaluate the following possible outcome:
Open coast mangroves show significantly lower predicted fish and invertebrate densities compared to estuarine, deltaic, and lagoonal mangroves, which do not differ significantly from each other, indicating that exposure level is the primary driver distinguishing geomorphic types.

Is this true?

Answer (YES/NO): NO